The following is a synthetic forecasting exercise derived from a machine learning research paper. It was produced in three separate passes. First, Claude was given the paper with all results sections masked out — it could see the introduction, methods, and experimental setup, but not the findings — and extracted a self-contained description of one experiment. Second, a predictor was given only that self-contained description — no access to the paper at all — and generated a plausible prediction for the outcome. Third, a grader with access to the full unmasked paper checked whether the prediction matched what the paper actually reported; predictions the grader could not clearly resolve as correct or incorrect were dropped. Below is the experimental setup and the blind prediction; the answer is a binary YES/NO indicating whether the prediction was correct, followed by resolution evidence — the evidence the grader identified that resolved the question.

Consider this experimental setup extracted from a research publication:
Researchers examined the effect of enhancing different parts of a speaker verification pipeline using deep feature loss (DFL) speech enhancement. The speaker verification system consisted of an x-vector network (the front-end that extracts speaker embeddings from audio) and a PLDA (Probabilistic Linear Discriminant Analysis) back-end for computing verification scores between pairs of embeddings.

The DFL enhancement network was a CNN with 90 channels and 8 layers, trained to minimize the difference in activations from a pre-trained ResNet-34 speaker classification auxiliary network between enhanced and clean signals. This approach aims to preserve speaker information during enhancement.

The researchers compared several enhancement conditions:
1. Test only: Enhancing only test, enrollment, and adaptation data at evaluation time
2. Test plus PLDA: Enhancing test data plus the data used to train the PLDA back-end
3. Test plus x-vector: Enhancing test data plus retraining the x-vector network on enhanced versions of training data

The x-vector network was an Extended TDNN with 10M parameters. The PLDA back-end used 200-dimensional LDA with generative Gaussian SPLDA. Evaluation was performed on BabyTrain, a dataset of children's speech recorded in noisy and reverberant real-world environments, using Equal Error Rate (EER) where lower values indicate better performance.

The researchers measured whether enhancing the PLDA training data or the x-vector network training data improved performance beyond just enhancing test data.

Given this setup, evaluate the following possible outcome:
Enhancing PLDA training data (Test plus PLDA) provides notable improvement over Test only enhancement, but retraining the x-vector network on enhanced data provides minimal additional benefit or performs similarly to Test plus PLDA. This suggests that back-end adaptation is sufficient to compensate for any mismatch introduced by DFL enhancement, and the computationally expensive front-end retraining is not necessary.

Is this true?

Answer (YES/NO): NO